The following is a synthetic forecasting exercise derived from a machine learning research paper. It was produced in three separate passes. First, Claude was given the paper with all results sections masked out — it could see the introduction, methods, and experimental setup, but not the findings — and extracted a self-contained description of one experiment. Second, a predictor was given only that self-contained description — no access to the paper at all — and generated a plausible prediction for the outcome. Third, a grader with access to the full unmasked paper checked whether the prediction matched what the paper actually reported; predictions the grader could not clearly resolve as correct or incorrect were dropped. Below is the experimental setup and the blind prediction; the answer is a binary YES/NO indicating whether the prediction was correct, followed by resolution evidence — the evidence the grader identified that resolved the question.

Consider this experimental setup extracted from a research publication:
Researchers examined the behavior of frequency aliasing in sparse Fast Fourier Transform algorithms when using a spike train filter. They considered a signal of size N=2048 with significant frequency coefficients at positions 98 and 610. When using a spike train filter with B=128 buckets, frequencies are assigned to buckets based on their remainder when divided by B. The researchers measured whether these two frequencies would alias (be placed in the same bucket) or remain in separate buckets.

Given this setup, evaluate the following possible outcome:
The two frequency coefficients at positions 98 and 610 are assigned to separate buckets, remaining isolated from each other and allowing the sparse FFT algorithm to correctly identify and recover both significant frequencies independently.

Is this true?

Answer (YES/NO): NO